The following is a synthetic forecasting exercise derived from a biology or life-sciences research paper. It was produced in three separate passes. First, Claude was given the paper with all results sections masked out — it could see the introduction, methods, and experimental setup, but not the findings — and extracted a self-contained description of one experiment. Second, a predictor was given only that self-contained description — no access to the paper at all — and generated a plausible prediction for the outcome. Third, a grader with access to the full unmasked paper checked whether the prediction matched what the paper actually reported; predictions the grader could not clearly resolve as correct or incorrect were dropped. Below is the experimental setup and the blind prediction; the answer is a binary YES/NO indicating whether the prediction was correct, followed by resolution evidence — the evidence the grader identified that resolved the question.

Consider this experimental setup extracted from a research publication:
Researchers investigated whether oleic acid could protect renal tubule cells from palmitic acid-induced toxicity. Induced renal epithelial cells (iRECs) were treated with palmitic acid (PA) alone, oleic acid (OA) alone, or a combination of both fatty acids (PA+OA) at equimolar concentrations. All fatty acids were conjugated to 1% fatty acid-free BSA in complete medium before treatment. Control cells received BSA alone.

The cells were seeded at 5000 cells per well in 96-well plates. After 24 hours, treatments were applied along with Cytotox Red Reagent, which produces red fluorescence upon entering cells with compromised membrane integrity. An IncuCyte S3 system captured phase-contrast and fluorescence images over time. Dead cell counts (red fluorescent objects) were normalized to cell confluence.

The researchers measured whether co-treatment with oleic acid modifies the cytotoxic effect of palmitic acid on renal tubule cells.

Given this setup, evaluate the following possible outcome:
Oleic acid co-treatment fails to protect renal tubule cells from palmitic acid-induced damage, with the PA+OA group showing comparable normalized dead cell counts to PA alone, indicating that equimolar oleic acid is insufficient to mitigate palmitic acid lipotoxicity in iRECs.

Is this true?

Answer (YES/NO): NO